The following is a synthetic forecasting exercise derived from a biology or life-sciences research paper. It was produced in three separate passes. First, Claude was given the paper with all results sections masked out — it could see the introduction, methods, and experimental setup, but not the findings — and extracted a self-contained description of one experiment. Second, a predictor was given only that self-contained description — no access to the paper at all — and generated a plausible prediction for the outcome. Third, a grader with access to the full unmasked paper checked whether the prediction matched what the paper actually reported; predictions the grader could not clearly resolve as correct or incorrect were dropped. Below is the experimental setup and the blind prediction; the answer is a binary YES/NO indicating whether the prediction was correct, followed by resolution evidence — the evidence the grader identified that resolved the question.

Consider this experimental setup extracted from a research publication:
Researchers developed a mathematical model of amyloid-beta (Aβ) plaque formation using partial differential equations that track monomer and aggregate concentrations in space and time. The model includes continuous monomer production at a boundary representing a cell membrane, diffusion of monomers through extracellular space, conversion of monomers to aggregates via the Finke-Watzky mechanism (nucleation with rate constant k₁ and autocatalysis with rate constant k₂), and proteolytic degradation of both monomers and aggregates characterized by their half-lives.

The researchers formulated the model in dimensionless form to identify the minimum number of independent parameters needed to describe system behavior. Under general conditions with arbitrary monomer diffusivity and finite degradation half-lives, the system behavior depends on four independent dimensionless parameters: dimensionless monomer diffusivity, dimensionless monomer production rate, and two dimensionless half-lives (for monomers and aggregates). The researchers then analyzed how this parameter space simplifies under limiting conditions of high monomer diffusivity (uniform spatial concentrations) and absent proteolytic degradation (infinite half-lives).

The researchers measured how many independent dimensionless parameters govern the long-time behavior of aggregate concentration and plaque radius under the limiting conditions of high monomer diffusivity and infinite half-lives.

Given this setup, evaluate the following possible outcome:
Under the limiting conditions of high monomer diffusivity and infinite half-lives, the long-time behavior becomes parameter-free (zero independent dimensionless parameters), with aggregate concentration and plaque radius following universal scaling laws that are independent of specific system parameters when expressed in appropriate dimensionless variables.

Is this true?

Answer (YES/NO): NO